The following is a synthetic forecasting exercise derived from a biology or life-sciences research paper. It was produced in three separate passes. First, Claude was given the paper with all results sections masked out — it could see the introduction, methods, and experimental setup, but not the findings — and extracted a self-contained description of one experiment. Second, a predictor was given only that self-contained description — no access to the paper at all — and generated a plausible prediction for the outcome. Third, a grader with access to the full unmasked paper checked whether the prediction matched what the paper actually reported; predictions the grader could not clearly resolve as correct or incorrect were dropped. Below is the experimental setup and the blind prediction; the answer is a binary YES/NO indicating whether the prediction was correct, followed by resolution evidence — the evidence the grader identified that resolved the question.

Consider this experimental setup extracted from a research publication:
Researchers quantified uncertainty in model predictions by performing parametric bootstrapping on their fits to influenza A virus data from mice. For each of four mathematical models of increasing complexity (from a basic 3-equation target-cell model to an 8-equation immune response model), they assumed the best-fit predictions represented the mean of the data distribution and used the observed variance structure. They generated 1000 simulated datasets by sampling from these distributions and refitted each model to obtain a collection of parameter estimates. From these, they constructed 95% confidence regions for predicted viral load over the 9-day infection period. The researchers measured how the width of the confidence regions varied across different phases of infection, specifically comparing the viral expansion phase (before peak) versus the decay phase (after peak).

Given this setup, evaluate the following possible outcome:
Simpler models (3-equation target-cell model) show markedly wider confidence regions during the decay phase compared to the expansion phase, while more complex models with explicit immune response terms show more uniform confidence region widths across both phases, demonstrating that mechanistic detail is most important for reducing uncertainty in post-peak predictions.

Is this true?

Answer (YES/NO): NO